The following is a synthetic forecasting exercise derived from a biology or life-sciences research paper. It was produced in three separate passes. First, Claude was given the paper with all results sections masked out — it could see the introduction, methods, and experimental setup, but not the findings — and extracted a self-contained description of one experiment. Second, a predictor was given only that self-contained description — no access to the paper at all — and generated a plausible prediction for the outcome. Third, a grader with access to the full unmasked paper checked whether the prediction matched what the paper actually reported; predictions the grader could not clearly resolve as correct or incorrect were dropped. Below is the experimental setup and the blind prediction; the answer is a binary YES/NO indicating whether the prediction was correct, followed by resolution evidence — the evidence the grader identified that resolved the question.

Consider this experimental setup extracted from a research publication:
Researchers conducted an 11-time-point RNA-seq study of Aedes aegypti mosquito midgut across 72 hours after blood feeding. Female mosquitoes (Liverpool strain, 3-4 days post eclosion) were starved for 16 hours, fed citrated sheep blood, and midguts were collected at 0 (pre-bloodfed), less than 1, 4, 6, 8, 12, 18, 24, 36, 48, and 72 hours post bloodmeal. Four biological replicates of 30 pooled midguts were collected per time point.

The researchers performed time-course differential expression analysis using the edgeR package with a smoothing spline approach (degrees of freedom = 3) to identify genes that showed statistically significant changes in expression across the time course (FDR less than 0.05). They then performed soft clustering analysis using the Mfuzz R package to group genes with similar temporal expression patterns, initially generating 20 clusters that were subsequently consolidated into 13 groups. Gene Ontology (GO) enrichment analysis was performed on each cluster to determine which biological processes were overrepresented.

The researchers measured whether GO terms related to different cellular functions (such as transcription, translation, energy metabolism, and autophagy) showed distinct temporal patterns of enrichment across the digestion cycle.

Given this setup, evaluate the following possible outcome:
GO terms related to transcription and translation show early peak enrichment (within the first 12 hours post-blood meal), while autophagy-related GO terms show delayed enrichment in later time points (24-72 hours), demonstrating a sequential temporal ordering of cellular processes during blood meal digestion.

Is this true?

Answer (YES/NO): YES